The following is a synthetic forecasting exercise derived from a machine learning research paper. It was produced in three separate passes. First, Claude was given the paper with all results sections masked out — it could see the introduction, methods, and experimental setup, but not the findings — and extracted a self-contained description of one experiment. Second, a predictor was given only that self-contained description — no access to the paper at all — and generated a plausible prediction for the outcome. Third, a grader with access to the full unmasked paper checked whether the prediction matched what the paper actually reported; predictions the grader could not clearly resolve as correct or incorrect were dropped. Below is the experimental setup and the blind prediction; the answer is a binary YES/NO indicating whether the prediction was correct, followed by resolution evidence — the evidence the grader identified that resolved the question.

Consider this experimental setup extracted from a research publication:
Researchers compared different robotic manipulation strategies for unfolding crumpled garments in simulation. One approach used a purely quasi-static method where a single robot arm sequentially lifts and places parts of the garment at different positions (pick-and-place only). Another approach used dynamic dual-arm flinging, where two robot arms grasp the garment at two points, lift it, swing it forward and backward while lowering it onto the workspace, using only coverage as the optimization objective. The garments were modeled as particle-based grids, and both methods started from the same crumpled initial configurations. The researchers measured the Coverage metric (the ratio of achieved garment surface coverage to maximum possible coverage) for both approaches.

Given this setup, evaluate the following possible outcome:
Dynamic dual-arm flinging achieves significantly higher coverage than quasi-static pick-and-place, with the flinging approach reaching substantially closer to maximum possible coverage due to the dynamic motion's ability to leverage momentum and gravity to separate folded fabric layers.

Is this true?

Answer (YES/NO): YES